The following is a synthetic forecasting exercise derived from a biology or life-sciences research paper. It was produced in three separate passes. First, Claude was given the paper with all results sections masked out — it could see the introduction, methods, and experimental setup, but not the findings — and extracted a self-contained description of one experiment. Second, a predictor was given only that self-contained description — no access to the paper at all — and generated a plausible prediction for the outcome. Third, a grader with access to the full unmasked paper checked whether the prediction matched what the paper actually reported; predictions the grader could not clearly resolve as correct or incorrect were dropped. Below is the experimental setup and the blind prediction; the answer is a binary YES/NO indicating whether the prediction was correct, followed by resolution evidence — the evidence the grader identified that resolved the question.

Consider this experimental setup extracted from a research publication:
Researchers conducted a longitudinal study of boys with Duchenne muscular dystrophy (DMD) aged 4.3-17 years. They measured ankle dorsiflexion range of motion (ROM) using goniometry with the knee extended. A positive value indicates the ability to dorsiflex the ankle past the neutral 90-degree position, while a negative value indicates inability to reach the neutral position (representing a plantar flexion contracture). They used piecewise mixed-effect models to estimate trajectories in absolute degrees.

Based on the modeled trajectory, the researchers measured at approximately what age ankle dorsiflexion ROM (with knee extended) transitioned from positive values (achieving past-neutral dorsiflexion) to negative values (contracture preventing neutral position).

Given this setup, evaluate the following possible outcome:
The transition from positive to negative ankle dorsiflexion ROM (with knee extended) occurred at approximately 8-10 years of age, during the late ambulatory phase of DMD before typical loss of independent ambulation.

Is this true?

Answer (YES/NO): NO